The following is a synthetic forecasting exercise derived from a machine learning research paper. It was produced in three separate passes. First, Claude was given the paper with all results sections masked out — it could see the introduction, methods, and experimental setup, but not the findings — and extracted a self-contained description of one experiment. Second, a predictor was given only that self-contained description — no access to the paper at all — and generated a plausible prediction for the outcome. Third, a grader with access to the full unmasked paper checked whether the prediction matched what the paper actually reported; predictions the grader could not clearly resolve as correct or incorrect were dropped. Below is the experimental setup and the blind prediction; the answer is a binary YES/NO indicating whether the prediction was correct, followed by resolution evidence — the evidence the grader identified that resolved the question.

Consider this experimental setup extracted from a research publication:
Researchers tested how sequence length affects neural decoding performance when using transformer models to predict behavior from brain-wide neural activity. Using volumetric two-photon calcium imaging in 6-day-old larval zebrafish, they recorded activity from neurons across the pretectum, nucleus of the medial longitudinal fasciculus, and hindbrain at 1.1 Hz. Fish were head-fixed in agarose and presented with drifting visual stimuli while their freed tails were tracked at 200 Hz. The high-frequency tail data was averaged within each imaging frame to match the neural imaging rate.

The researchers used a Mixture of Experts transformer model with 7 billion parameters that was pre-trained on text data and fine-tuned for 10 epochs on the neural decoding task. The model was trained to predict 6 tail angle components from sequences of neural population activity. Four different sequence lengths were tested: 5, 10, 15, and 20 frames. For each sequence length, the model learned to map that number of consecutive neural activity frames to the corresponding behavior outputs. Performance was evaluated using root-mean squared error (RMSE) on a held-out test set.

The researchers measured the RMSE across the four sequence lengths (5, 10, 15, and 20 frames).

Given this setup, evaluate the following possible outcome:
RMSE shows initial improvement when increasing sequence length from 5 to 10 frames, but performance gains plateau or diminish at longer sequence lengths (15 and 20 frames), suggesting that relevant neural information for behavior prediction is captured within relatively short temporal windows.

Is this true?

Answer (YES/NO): YES